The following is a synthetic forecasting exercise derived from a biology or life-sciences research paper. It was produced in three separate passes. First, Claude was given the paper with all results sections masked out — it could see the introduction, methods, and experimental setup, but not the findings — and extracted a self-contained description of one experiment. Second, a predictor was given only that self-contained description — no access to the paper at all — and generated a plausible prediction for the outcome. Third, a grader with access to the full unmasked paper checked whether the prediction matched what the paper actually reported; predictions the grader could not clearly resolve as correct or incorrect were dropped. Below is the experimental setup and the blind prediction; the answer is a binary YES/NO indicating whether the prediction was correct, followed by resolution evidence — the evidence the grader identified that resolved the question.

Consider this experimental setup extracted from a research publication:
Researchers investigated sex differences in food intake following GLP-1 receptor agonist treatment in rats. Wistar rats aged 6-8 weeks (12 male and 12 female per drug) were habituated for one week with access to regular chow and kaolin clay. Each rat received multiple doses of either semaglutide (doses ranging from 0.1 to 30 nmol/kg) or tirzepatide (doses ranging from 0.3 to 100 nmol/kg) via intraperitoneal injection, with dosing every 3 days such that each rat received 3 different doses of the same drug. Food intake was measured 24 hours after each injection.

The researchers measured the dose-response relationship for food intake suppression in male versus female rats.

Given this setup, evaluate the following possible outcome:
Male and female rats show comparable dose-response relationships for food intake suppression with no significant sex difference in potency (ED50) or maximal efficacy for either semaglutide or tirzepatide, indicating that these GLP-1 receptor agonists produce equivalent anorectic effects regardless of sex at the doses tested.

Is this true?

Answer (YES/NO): YES